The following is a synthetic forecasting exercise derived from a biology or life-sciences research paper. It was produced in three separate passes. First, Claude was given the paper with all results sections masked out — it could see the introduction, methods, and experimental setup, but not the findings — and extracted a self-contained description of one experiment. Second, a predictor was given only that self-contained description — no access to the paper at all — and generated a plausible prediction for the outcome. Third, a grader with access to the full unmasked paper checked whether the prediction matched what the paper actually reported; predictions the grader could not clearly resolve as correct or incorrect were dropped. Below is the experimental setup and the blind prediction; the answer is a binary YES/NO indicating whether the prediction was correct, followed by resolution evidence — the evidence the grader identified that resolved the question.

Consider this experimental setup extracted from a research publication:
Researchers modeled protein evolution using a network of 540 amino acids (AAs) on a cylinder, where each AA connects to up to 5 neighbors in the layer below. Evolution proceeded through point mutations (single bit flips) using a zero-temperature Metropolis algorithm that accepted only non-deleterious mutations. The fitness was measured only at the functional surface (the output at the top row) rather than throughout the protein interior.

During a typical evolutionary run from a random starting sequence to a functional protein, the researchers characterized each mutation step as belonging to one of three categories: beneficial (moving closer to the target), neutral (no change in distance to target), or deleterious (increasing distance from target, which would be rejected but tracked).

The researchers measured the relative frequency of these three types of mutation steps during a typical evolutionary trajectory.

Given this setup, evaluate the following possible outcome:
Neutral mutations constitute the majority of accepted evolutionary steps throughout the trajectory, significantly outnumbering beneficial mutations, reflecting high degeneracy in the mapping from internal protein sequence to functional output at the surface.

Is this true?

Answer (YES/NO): YES